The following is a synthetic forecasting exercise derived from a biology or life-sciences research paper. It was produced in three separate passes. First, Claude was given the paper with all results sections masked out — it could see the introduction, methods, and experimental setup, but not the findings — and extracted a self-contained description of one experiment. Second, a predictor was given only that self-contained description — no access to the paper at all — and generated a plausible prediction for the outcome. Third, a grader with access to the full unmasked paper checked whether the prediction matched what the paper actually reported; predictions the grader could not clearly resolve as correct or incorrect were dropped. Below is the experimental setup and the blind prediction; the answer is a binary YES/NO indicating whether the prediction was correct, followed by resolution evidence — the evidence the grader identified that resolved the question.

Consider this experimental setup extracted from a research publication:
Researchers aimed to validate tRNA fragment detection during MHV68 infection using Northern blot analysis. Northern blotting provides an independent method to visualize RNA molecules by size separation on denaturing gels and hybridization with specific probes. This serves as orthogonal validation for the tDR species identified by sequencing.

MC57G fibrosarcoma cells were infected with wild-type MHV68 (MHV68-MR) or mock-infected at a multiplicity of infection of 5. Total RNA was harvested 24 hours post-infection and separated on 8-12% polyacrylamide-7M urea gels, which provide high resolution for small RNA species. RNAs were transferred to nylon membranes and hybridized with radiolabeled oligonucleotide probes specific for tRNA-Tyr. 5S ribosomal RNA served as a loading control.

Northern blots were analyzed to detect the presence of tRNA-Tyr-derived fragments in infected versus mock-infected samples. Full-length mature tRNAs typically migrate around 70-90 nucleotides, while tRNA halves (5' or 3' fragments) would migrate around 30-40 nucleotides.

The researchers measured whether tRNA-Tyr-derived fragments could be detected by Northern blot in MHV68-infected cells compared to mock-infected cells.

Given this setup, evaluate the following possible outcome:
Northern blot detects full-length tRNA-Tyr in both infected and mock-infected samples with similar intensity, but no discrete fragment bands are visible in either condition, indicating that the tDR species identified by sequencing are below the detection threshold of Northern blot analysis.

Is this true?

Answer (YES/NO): NO